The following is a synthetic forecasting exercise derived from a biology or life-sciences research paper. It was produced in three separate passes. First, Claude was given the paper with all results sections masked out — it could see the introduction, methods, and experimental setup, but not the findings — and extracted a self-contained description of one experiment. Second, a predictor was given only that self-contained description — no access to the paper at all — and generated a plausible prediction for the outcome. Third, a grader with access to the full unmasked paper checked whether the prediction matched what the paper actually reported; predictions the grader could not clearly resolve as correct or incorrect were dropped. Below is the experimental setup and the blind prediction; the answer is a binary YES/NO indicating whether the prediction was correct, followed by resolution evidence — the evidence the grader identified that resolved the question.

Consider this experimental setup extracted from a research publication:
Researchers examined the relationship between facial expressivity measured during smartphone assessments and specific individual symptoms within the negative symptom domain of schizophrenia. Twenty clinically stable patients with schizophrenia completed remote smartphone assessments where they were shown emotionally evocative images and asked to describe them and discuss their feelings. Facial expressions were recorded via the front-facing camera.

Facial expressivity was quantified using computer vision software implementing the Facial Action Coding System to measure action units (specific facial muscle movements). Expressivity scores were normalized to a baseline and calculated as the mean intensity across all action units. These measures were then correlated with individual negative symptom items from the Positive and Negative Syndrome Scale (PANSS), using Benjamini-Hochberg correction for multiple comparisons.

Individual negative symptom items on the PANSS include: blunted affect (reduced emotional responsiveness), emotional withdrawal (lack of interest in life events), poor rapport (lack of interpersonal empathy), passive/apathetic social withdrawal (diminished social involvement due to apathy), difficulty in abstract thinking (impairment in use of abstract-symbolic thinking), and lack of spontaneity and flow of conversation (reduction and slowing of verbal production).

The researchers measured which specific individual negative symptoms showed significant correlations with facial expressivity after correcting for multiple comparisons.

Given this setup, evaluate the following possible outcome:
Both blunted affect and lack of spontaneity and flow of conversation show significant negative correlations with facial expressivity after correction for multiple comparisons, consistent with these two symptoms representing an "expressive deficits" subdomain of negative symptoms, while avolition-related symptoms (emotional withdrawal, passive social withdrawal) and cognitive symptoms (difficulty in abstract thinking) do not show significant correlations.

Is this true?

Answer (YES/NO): NO